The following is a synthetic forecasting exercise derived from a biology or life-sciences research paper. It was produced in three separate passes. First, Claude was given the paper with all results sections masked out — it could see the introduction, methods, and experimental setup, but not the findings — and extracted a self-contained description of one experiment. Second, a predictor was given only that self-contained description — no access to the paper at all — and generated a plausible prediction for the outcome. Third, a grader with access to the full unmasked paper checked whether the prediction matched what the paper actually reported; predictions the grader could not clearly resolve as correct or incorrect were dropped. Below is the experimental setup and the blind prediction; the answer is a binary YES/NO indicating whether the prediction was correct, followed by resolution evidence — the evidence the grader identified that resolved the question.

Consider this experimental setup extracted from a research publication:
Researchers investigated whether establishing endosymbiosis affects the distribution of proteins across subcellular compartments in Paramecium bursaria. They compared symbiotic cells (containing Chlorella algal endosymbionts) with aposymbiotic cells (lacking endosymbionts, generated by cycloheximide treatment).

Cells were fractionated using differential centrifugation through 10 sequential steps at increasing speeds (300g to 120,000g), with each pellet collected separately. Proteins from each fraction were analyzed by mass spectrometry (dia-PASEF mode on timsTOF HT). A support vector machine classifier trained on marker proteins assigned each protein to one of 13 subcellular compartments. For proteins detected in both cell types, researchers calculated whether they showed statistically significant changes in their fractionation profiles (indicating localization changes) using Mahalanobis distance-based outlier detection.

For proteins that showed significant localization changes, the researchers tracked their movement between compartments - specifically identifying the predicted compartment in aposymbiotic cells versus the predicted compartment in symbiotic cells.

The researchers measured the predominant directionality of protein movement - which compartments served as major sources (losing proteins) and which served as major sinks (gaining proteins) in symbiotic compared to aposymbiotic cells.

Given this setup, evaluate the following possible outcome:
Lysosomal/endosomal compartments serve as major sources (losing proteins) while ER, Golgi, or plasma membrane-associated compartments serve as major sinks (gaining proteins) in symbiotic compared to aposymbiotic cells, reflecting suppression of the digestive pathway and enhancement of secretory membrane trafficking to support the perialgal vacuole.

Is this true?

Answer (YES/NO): NO